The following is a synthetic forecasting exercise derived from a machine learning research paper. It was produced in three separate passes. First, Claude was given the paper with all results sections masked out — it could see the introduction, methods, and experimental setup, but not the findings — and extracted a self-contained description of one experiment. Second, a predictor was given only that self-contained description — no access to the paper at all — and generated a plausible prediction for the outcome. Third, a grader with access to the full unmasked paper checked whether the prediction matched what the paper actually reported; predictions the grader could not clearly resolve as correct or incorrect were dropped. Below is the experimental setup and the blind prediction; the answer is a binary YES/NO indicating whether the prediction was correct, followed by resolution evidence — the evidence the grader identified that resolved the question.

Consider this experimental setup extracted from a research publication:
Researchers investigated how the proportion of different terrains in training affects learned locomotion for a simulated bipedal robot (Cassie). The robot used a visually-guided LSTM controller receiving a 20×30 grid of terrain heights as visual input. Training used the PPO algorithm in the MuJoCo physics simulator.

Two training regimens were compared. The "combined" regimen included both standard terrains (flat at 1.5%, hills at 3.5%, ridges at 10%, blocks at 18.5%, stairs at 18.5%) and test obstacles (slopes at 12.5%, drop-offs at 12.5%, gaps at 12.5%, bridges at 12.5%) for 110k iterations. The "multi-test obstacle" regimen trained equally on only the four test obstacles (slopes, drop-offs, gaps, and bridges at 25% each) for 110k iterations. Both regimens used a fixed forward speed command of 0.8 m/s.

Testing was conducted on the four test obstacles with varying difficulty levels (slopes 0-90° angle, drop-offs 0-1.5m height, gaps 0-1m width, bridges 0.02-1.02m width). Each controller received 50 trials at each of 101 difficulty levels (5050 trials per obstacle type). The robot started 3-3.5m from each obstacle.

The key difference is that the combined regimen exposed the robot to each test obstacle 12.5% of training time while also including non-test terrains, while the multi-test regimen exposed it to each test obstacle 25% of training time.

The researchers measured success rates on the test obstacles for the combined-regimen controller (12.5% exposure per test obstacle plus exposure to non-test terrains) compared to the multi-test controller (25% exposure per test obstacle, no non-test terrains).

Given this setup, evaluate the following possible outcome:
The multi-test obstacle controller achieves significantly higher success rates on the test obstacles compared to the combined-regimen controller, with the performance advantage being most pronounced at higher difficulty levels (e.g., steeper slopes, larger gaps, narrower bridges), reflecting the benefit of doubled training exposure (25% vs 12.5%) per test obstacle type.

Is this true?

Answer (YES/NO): NO